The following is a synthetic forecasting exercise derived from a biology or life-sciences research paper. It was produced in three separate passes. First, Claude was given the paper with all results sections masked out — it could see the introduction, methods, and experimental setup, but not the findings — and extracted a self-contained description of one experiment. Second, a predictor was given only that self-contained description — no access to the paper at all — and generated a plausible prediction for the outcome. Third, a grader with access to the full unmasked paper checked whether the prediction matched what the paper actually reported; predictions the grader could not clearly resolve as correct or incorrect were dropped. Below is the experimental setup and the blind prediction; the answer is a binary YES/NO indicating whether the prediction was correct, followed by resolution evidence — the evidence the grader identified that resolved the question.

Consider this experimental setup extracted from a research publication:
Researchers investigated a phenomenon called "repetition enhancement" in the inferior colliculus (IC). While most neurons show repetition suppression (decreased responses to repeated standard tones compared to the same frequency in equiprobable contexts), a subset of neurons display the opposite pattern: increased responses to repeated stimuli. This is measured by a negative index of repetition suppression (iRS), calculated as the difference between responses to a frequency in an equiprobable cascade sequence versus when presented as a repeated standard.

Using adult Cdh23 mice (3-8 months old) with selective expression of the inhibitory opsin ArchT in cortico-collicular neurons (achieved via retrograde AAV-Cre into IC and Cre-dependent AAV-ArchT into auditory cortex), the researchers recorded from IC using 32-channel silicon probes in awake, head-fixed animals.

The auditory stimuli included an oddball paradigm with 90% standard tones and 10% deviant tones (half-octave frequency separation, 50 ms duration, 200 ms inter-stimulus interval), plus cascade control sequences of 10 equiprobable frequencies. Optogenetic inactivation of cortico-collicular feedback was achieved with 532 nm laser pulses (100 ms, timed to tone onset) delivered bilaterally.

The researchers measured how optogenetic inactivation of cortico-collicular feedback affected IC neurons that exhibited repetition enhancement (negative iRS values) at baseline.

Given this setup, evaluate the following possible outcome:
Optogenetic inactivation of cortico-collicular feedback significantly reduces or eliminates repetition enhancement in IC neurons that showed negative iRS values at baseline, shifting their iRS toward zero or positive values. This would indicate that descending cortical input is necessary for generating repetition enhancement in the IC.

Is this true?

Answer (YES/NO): NO